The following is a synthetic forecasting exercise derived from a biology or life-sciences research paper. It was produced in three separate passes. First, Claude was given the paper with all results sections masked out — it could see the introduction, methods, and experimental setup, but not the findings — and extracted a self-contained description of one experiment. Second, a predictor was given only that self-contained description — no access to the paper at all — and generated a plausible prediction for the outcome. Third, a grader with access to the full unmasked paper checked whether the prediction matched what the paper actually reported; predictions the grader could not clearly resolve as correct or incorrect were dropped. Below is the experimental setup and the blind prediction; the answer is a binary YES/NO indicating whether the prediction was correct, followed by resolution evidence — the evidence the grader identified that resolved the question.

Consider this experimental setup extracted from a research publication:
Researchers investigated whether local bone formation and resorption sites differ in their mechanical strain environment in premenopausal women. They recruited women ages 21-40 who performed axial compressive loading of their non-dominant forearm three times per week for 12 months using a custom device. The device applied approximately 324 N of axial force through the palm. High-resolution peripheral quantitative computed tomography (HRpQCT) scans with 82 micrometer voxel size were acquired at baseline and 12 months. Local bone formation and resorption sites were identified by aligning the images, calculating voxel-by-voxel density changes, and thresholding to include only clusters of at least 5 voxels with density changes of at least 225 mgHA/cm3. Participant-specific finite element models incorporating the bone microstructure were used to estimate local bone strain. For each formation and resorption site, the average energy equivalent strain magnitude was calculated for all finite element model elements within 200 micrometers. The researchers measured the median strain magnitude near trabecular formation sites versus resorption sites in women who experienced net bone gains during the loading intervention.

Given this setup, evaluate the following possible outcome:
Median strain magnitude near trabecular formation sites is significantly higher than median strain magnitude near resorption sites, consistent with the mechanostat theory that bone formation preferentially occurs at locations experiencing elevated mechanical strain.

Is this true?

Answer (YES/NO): YES